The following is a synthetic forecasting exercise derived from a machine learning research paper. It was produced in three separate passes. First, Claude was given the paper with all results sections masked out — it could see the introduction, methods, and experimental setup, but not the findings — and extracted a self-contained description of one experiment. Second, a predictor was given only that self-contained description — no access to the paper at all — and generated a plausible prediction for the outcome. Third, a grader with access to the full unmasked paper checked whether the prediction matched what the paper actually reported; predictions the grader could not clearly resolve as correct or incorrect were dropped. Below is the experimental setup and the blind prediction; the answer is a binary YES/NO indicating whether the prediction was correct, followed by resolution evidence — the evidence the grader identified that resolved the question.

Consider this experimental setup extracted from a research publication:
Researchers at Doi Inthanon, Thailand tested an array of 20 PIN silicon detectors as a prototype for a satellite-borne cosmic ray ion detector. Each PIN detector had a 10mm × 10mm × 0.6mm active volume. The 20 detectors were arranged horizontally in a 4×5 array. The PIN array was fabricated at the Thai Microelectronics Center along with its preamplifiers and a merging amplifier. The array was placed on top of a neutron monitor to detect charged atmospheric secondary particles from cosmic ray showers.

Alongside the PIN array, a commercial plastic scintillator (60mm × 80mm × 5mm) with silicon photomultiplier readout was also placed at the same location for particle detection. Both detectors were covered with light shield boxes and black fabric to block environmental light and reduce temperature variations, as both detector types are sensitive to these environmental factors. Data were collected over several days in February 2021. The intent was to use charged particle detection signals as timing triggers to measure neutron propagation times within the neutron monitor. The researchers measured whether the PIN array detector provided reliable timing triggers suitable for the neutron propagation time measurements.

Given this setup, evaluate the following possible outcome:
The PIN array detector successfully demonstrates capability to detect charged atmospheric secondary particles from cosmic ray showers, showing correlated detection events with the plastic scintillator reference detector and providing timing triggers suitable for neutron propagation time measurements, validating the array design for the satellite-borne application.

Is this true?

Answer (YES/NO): NO